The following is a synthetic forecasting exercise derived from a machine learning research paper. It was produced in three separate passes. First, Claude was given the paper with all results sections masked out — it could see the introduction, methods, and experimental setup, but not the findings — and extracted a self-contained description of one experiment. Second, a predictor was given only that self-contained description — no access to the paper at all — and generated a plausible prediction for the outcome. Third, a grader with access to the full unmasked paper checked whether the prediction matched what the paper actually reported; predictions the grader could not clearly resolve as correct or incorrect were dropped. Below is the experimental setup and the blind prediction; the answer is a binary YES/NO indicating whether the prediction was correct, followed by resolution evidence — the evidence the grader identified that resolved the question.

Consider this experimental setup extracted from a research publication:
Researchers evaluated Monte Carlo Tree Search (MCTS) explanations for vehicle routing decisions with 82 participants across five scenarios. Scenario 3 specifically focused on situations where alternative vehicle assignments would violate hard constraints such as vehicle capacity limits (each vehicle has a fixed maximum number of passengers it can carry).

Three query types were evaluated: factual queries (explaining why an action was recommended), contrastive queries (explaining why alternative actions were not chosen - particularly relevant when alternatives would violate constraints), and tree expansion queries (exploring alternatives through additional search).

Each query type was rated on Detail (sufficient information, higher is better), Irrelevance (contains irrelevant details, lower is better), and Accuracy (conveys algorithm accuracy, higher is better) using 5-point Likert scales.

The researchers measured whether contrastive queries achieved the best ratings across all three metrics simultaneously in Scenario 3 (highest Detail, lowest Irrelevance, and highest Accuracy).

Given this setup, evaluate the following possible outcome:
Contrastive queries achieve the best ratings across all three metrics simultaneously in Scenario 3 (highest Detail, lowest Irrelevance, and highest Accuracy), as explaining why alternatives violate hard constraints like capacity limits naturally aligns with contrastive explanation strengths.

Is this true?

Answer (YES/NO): NO